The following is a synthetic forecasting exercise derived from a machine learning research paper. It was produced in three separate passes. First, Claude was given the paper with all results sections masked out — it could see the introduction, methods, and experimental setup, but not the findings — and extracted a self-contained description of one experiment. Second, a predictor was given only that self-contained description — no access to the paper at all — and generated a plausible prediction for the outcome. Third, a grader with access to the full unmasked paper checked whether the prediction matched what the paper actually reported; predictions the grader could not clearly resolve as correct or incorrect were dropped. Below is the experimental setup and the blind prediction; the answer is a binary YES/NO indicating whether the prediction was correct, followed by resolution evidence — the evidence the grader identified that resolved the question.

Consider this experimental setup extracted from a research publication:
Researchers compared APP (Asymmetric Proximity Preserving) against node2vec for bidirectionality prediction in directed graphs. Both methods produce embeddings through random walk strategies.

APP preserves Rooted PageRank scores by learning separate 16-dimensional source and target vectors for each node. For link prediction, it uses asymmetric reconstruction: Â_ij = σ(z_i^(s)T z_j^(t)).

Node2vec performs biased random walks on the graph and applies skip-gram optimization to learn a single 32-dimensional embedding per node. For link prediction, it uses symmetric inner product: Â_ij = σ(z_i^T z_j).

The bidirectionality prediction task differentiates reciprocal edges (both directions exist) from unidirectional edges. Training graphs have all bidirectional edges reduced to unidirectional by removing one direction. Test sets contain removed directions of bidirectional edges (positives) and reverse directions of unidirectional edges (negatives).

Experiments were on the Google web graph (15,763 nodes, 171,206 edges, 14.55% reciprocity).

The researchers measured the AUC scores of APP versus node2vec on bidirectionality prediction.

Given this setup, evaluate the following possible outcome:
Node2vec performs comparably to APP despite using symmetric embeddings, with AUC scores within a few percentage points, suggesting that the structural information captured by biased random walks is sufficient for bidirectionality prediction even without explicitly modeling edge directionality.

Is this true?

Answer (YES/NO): NO